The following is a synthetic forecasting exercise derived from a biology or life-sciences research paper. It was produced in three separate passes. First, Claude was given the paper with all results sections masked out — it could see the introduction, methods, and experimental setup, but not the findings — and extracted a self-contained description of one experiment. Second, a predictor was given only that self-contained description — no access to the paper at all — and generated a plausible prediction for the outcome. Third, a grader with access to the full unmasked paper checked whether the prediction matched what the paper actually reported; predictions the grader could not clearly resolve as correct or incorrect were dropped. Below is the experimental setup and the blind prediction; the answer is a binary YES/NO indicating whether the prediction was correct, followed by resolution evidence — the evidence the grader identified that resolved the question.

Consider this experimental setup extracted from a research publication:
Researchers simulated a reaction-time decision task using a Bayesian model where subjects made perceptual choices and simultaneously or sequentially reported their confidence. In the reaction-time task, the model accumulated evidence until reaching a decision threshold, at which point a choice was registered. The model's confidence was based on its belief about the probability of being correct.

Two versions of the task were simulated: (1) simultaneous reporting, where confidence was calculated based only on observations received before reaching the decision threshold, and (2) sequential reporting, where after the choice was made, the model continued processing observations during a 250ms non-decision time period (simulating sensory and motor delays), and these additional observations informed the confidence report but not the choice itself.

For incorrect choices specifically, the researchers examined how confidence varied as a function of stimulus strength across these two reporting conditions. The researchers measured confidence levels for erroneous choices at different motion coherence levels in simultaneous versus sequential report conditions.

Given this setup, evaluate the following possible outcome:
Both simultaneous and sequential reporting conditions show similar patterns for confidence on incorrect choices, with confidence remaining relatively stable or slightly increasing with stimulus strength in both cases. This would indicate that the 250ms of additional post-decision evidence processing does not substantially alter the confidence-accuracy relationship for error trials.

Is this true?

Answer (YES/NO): NO